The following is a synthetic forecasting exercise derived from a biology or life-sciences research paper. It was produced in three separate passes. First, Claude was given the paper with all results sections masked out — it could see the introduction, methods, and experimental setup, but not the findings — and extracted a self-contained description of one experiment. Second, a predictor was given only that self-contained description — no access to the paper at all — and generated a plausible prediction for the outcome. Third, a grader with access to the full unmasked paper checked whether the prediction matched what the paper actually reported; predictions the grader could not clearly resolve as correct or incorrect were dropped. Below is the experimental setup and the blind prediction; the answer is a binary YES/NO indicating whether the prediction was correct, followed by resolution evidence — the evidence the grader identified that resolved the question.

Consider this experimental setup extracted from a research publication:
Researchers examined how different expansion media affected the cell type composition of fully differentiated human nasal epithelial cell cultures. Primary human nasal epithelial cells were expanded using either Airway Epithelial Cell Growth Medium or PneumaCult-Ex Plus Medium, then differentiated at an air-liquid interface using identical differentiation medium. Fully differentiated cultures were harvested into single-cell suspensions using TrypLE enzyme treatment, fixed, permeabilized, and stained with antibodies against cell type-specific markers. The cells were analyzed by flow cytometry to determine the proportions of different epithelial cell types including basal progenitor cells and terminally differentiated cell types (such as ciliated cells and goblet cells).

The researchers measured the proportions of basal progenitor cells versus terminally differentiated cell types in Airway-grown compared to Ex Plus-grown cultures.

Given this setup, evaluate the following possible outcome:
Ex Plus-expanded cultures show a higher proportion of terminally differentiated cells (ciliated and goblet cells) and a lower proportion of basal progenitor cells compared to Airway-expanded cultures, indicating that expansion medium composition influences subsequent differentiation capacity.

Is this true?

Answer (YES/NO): YES